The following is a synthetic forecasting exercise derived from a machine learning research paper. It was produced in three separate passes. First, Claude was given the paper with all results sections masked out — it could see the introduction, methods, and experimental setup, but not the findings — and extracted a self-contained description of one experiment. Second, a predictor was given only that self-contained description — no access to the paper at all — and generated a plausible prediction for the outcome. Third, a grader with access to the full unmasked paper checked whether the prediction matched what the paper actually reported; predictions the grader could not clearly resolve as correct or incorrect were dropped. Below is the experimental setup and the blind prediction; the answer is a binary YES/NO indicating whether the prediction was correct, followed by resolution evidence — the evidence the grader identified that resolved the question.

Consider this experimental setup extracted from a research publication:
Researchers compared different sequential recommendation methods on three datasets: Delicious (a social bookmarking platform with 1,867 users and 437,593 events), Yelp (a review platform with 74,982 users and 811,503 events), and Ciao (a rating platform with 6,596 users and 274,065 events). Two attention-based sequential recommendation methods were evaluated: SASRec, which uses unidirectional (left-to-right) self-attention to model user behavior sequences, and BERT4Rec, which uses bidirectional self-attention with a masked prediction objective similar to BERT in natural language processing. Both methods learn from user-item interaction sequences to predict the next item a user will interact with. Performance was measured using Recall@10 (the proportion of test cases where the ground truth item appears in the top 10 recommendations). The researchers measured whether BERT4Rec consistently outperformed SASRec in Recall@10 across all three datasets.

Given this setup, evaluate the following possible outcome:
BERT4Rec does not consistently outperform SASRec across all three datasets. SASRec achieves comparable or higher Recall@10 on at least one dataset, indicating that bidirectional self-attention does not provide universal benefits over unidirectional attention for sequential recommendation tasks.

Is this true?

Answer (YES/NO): YES